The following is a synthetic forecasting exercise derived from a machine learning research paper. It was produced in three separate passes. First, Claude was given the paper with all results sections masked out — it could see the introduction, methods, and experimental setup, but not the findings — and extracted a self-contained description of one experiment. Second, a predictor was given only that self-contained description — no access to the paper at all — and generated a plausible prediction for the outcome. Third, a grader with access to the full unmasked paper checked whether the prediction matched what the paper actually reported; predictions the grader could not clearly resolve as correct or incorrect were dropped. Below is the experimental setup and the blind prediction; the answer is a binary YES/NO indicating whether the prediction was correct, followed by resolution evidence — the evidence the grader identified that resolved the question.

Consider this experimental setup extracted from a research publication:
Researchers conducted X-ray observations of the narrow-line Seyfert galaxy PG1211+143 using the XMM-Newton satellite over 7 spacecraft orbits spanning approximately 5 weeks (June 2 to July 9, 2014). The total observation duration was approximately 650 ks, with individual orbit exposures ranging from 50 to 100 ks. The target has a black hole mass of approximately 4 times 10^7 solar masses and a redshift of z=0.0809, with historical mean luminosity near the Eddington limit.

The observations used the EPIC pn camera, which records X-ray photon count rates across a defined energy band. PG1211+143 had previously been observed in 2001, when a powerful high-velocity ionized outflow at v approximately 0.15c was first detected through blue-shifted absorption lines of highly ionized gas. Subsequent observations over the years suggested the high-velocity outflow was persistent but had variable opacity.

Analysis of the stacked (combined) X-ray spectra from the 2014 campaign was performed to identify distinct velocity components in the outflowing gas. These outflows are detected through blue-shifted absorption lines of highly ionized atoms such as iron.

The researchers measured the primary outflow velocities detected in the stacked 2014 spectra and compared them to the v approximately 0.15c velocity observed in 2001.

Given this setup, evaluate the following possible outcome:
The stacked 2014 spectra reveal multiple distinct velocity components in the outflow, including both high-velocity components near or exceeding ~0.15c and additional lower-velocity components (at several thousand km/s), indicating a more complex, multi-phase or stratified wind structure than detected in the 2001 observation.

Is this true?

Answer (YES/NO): YES